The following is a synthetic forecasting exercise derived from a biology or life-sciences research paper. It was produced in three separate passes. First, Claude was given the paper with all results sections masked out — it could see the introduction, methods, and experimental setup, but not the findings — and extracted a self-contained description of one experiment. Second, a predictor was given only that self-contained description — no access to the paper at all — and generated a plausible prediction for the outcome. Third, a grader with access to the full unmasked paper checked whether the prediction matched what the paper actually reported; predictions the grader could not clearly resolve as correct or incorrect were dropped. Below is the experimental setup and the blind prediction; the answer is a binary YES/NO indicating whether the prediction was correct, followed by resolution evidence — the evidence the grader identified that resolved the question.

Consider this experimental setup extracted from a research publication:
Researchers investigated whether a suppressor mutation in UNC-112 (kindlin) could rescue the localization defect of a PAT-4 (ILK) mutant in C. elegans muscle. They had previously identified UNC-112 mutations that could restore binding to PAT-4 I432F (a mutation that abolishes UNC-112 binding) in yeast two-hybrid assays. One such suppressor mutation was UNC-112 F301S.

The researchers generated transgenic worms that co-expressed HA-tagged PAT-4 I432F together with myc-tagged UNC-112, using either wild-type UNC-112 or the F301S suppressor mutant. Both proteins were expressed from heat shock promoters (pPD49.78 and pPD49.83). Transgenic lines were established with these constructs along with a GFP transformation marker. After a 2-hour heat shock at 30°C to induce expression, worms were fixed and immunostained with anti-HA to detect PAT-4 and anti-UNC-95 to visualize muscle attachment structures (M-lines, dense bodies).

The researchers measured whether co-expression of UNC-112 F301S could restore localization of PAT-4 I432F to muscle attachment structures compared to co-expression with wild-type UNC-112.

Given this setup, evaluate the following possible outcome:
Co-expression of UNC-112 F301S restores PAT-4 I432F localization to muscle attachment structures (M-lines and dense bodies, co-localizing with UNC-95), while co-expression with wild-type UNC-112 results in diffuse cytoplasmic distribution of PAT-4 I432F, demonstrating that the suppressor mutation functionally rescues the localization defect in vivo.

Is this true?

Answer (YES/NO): YES